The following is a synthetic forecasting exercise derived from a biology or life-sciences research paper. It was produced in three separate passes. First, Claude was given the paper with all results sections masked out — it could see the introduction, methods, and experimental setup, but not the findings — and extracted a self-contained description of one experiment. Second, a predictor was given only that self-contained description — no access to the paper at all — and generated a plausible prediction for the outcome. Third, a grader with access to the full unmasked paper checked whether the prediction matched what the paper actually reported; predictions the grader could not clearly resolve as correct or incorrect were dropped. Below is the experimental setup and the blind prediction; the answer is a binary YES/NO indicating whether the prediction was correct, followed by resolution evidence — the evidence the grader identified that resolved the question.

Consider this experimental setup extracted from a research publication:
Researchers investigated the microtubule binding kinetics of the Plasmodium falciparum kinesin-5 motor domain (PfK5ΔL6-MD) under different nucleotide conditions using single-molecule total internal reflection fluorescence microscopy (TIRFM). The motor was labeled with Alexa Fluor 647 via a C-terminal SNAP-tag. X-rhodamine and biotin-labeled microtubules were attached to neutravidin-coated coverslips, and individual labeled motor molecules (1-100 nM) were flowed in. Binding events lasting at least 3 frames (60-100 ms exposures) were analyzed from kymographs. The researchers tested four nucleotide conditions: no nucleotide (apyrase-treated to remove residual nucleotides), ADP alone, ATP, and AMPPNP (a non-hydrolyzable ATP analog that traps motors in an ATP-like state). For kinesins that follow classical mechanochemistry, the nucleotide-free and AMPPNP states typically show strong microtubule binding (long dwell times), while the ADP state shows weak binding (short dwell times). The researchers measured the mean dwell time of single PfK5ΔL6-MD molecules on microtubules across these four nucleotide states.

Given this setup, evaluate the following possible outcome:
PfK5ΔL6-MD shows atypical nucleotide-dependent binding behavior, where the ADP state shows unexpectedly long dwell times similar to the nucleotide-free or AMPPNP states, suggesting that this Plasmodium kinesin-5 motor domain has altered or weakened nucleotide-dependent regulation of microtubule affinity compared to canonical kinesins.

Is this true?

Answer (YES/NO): NO